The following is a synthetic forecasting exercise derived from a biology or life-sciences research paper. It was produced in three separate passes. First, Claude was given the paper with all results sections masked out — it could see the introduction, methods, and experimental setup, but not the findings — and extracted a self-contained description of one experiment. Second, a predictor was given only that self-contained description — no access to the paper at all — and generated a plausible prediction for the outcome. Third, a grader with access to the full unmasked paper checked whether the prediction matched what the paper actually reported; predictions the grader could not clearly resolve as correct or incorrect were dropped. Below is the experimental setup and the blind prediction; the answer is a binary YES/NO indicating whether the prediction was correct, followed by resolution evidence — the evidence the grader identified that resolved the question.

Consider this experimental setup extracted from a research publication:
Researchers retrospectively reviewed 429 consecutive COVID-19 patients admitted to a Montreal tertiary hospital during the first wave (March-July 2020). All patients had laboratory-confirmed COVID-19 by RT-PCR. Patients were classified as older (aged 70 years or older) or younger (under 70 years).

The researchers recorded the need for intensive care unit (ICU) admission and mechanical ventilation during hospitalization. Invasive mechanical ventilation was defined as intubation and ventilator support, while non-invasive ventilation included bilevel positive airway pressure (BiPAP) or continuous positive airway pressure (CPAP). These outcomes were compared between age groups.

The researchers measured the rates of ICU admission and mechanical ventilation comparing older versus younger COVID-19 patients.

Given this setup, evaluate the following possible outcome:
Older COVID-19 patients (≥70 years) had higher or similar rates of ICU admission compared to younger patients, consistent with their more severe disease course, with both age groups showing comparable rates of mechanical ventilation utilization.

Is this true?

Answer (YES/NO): NO